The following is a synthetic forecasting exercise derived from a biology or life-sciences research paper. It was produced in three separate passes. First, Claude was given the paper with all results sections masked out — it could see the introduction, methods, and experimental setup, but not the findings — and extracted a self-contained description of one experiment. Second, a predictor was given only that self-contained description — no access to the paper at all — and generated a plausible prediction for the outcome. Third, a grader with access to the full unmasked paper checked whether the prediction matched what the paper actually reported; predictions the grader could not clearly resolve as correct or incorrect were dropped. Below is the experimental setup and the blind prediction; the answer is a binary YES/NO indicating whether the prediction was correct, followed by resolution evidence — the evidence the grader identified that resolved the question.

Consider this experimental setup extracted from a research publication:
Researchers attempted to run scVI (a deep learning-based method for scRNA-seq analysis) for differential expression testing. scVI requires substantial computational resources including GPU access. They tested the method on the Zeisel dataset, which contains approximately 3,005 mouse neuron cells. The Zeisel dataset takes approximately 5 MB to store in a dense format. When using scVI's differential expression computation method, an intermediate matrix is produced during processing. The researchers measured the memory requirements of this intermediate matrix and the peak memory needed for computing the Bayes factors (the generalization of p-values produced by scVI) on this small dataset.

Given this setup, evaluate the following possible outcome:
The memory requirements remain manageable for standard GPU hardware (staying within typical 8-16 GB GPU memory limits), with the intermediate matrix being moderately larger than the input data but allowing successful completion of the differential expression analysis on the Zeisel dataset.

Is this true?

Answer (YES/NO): NO